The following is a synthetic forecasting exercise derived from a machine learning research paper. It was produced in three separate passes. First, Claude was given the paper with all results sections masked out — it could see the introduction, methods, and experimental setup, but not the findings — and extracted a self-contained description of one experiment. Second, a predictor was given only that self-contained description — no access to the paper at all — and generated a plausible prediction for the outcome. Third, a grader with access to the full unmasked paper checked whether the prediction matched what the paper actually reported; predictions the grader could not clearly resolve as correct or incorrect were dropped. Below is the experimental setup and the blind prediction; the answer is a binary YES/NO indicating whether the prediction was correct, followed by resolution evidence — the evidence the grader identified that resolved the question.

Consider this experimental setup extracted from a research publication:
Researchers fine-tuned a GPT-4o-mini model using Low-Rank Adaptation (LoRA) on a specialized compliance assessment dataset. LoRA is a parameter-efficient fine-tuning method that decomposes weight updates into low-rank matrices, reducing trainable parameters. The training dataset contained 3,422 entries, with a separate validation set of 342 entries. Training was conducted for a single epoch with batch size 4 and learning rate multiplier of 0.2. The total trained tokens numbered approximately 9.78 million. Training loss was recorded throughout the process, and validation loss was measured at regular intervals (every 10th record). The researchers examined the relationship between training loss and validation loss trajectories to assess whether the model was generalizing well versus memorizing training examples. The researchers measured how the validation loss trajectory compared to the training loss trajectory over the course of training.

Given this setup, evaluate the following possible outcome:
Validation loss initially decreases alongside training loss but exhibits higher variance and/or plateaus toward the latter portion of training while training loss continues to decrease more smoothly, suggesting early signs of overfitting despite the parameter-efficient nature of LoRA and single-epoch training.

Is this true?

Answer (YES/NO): NO